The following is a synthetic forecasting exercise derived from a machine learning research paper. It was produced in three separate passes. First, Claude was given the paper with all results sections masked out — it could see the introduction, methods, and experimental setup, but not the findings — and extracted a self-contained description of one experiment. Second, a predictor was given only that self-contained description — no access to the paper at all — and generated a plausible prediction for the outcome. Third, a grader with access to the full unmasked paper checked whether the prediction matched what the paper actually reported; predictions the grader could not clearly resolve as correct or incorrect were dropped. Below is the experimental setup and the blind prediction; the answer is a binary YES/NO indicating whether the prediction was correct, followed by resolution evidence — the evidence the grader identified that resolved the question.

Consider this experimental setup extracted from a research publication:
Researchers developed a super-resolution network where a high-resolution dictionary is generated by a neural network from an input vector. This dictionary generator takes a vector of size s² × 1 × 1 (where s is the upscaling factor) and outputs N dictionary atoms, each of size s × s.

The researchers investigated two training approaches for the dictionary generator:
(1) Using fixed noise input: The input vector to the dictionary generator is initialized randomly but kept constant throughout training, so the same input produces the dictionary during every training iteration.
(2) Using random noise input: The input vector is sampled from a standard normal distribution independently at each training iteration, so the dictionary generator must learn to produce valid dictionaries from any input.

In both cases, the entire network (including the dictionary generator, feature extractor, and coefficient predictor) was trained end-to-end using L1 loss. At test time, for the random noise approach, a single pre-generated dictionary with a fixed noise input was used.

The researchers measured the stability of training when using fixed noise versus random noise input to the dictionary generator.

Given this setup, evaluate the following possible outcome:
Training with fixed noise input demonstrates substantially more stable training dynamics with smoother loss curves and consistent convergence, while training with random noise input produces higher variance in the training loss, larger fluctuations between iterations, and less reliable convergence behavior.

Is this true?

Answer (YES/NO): NO